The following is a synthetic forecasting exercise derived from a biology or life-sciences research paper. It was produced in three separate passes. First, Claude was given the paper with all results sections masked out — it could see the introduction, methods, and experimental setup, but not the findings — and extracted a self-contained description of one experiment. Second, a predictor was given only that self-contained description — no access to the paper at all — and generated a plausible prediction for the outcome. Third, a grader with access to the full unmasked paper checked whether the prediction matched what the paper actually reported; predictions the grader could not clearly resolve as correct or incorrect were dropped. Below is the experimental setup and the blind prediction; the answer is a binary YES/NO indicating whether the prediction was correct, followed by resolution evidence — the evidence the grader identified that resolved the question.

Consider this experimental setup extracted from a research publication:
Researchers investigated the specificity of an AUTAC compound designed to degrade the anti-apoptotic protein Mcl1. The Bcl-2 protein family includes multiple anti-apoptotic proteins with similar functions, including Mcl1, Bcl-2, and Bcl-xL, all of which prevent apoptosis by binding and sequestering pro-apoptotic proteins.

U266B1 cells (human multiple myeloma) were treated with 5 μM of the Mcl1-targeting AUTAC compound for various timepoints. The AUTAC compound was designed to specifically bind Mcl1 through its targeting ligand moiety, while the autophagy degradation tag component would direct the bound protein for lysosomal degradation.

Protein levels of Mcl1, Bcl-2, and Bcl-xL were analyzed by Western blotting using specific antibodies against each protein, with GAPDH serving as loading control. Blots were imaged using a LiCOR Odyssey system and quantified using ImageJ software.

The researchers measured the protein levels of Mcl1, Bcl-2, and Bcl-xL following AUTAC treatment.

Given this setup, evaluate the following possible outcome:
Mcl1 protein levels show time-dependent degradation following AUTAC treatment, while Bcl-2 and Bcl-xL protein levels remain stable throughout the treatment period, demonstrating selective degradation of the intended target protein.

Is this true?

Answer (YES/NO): NO